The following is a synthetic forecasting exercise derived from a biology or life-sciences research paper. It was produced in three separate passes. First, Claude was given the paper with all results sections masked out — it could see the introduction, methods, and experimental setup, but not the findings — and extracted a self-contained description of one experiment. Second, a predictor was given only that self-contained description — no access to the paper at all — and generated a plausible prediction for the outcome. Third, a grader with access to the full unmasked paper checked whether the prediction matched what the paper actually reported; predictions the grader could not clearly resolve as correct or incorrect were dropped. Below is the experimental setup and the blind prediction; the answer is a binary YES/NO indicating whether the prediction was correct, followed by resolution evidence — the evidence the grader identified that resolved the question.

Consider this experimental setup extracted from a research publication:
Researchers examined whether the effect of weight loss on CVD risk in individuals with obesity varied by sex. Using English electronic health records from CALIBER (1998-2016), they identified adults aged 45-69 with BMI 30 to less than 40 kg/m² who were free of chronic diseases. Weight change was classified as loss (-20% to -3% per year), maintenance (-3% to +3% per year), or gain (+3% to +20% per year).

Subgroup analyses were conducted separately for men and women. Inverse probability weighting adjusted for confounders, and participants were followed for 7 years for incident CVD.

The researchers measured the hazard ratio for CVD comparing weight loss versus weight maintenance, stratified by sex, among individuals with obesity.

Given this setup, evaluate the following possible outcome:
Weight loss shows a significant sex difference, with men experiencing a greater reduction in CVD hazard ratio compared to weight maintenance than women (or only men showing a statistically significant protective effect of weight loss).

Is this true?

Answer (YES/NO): NO